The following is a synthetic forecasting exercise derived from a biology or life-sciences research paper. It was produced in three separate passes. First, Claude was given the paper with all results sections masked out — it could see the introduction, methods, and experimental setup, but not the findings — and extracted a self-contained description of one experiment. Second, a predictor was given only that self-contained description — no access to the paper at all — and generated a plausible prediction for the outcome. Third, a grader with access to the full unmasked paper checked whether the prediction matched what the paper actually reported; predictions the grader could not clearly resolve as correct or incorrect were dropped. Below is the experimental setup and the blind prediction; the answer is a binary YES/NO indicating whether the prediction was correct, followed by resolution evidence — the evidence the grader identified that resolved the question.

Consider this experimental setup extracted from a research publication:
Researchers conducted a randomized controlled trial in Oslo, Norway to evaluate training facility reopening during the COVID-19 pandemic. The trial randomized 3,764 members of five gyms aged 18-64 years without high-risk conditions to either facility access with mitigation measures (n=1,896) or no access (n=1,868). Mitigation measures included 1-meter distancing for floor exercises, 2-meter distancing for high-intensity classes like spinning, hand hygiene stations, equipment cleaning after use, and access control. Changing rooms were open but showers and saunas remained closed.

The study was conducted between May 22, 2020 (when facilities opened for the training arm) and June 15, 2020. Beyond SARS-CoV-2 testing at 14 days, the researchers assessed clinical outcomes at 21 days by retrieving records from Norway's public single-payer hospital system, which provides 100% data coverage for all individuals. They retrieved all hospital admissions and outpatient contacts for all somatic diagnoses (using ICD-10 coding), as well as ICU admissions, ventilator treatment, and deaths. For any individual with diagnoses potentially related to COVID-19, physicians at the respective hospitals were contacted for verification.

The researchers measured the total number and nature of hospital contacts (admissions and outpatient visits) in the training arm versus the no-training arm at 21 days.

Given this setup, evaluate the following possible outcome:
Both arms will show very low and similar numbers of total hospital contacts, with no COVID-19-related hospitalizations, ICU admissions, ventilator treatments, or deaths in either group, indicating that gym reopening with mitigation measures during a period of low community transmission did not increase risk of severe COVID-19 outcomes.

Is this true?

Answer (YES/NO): YES